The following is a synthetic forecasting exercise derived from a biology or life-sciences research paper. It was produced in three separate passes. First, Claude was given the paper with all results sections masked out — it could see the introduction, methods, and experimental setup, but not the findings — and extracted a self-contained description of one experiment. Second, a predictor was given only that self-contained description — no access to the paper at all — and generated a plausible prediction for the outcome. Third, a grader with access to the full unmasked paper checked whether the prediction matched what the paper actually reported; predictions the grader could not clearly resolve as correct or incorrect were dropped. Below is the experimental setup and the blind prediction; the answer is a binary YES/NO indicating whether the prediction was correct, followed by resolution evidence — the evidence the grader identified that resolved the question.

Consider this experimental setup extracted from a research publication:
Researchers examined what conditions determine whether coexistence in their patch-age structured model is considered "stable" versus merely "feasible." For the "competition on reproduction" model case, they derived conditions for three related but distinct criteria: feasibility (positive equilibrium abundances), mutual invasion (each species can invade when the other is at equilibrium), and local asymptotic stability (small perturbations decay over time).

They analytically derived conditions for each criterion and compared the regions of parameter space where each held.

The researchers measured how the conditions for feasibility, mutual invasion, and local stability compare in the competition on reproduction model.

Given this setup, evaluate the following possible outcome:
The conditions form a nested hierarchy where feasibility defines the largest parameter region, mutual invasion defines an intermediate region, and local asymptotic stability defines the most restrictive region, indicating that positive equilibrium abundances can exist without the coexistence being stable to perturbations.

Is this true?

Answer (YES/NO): NO